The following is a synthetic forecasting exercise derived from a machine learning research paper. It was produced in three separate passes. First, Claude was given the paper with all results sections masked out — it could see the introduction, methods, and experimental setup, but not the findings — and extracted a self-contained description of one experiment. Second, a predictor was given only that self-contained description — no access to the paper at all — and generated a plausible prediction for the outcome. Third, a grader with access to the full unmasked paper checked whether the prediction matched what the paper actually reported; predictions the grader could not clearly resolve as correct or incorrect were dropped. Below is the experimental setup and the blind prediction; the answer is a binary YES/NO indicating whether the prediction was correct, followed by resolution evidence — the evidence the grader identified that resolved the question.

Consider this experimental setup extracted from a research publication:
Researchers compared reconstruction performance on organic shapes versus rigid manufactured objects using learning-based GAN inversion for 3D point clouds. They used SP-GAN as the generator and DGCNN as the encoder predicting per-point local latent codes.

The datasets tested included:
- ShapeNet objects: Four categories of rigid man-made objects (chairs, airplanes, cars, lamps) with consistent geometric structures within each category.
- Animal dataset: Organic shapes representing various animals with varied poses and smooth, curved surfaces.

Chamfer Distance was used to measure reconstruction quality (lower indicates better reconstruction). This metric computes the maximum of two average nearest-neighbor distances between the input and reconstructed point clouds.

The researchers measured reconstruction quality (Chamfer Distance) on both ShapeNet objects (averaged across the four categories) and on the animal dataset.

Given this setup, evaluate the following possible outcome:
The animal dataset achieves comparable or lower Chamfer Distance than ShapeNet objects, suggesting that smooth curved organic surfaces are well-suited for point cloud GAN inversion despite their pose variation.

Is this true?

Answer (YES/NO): NO